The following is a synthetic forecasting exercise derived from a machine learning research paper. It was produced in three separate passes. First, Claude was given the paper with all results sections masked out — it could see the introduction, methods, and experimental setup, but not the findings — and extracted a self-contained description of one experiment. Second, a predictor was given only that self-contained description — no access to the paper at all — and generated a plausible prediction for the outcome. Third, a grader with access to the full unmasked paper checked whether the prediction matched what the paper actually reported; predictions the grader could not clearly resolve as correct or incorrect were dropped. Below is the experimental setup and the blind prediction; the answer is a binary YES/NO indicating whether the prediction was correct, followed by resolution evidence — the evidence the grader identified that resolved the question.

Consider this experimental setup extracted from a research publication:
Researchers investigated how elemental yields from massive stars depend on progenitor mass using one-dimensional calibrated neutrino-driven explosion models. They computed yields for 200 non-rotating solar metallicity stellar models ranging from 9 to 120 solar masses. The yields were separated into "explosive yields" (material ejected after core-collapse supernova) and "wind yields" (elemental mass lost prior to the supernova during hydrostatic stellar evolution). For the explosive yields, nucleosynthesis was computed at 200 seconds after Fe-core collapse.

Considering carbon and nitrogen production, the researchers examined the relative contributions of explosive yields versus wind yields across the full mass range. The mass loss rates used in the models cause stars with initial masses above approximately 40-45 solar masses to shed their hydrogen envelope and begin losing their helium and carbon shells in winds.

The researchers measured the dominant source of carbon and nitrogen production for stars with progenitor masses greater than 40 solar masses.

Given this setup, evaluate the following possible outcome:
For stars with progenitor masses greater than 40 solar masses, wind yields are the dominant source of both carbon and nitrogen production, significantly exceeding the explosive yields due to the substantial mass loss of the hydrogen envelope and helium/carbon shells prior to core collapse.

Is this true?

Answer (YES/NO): YES